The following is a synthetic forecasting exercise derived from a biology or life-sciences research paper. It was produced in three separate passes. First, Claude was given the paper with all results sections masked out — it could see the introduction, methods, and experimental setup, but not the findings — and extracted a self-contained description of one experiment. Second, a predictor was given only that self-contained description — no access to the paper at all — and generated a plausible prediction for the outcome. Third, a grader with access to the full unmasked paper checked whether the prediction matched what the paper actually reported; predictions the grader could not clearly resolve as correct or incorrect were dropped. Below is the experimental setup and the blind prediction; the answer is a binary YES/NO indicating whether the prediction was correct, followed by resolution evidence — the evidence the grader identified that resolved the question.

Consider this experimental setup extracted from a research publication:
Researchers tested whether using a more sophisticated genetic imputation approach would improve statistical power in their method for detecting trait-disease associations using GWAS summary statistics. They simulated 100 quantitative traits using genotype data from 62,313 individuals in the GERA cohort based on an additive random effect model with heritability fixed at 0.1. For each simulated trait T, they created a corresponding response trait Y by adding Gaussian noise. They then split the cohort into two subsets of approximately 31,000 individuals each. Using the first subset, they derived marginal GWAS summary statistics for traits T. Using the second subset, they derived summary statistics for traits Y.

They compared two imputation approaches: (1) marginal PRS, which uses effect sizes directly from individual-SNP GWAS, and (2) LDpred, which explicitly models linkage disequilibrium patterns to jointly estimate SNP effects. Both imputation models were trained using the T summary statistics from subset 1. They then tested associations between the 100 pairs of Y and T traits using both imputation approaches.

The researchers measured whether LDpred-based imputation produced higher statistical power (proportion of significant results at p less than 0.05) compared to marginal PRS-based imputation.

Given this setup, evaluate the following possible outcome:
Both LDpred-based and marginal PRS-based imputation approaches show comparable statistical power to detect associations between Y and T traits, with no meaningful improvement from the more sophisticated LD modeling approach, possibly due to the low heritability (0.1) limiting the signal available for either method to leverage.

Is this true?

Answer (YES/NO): YES